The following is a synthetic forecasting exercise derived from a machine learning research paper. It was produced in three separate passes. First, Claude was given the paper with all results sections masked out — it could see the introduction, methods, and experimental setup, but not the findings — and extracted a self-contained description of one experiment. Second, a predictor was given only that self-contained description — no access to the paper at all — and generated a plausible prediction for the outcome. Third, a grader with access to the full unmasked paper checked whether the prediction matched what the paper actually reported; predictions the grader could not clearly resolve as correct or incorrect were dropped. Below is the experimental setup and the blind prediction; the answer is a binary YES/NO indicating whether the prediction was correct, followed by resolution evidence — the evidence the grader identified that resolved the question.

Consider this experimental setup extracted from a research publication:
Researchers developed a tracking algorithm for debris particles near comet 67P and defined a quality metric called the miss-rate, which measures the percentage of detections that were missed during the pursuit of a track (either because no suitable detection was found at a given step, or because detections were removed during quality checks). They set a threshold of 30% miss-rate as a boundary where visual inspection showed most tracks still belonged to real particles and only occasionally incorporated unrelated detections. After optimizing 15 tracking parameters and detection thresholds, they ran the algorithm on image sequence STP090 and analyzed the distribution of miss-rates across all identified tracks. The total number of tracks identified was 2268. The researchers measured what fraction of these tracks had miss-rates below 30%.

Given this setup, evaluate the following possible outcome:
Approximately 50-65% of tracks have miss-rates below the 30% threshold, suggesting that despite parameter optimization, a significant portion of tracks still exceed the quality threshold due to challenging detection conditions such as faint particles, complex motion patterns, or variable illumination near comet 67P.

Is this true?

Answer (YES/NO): NO